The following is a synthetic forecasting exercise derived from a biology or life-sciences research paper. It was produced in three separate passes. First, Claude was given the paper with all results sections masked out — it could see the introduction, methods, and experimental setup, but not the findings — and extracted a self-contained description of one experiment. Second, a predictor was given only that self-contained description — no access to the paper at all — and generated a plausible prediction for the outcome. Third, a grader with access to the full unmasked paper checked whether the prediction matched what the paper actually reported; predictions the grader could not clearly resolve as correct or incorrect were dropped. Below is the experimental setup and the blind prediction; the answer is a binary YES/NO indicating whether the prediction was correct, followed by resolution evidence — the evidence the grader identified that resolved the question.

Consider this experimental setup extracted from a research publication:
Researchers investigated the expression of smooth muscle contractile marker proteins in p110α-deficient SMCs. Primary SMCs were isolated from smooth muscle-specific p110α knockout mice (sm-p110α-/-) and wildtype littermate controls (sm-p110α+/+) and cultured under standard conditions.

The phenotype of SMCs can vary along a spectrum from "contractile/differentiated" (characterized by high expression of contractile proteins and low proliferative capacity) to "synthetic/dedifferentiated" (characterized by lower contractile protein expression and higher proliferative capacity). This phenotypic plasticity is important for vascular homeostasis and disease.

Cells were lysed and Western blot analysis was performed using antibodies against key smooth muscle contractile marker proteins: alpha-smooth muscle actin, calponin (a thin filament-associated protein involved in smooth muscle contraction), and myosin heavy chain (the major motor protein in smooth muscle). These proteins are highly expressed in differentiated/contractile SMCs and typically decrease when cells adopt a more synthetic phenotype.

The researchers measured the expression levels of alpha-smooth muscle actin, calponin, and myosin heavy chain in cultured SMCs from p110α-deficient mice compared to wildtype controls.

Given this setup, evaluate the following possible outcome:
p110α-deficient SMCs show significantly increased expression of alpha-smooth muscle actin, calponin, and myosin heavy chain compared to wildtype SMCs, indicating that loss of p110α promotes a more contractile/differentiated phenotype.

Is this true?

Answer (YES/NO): NO